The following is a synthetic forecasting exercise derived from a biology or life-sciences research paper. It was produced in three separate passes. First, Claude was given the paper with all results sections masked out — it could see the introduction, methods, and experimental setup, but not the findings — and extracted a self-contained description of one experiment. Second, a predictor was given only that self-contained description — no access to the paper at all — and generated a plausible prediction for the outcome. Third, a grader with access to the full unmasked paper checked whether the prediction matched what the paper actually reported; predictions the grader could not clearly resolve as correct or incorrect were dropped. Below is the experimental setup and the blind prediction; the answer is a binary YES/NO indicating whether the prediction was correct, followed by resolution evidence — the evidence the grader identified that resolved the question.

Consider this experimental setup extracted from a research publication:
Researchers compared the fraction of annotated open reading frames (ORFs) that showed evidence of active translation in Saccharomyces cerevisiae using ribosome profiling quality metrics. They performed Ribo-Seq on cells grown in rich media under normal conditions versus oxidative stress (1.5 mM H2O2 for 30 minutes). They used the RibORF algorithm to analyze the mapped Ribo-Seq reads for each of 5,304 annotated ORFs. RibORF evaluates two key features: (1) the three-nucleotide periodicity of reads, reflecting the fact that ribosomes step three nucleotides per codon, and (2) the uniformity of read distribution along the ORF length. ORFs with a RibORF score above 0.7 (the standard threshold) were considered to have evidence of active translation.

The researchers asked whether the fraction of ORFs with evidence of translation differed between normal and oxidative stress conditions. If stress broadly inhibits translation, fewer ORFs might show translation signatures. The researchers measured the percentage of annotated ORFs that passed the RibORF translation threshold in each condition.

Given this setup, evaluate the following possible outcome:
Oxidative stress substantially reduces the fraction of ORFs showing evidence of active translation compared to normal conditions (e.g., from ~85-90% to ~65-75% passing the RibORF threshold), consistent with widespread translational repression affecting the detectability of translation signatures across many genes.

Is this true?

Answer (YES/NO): NO